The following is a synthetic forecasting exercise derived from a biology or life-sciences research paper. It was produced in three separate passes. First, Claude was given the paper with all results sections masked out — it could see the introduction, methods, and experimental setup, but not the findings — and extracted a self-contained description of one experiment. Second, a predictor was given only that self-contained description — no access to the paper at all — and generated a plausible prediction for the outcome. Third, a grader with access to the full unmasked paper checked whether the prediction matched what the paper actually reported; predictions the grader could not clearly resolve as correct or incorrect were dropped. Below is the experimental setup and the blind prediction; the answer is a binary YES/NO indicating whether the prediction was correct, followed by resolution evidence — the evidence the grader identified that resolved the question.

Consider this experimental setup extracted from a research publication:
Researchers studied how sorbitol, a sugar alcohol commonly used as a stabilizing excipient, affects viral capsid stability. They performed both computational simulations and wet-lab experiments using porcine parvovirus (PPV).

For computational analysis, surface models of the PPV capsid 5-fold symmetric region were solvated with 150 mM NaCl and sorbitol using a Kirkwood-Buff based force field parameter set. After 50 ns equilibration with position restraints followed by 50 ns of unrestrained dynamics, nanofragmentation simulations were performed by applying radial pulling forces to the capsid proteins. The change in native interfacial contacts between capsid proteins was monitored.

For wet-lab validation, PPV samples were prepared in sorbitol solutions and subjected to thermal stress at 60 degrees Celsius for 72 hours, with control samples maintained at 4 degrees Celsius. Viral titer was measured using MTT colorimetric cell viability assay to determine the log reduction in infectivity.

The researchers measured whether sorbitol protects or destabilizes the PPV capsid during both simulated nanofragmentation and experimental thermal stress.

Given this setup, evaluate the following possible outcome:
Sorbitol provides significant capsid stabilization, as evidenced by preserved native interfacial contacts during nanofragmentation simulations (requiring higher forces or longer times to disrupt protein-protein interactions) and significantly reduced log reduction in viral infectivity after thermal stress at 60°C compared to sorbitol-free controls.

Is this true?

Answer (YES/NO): NO